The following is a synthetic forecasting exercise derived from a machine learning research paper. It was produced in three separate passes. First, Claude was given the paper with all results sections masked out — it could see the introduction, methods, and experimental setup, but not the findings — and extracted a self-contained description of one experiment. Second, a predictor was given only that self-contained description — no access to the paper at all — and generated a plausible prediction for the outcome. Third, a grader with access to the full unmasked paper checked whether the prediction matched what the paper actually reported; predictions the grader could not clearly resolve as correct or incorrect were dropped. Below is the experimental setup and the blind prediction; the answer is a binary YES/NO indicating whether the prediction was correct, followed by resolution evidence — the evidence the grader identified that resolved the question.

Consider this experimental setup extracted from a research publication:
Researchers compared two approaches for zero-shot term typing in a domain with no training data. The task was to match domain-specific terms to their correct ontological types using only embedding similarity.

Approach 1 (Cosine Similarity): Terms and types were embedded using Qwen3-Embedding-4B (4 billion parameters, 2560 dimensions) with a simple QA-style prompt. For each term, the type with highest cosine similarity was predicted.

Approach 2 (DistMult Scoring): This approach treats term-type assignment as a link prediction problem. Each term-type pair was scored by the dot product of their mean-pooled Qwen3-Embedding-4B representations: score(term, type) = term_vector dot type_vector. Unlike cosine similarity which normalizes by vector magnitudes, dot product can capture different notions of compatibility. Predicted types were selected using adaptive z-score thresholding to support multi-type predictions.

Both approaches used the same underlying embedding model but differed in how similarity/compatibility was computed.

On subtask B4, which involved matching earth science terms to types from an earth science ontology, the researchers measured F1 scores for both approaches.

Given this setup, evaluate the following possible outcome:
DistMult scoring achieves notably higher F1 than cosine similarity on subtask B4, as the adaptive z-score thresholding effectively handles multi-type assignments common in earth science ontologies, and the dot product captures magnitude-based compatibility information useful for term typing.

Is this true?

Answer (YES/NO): NO